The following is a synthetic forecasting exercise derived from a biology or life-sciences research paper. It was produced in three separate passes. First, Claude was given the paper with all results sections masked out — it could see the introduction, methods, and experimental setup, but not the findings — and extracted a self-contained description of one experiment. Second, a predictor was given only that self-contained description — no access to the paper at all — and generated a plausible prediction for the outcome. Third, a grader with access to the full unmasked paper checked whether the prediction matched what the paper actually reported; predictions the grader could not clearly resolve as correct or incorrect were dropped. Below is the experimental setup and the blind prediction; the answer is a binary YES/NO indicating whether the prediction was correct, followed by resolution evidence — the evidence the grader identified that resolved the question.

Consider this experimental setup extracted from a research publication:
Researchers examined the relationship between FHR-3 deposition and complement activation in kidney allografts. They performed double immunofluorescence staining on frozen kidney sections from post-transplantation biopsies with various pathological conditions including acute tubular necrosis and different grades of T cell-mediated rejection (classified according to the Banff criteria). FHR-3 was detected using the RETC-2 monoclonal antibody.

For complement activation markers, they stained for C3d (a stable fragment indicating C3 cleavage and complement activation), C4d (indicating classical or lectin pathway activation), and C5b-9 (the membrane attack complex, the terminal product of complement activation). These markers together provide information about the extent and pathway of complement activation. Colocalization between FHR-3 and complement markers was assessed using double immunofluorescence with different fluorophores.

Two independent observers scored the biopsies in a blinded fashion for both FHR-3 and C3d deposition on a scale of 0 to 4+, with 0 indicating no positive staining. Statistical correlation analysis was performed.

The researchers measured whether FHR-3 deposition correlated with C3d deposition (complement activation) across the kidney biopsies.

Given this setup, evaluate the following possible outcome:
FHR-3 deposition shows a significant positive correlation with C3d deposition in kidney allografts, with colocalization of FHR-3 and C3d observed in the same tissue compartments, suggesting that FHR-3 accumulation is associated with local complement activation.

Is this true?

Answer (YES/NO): NO